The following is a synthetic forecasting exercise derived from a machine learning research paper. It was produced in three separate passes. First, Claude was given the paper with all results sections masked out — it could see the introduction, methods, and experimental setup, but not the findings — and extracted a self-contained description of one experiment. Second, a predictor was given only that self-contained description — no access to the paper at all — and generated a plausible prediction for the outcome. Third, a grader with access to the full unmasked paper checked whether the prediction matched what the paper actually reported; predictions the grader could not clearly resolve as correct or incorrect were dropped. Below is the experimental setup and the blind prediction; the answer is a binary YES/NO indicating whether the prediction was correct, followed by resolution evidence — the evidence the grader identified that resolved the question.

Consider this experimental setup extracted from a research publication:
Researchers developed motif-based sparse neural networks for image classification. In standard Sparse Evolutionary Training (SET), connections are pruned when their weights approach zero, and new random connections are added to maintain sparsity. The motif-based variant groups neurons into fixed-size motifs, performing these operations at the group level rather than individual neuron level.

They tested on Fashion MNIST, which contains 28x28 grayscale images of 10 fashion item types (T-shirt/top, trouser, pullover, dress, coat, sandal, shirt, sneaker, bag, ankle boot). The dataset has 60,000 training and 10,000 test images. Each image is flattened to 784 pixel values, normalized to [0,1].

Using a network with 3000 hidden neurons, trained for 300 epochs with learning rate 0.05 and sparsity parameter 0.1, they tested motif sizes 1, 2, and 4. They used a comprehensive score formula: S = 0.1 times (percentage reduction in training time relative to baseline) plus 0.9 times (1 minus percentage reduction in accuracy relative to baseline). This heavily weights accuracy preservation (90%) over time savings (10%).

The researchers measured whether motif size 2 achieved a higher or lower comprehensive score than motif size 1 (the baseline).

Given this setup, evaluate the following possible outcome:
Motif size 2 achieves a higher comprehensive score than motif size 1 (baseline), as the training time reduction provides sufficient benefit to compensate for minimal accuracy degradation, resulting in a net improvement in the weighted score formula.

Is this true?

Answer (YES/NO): YES